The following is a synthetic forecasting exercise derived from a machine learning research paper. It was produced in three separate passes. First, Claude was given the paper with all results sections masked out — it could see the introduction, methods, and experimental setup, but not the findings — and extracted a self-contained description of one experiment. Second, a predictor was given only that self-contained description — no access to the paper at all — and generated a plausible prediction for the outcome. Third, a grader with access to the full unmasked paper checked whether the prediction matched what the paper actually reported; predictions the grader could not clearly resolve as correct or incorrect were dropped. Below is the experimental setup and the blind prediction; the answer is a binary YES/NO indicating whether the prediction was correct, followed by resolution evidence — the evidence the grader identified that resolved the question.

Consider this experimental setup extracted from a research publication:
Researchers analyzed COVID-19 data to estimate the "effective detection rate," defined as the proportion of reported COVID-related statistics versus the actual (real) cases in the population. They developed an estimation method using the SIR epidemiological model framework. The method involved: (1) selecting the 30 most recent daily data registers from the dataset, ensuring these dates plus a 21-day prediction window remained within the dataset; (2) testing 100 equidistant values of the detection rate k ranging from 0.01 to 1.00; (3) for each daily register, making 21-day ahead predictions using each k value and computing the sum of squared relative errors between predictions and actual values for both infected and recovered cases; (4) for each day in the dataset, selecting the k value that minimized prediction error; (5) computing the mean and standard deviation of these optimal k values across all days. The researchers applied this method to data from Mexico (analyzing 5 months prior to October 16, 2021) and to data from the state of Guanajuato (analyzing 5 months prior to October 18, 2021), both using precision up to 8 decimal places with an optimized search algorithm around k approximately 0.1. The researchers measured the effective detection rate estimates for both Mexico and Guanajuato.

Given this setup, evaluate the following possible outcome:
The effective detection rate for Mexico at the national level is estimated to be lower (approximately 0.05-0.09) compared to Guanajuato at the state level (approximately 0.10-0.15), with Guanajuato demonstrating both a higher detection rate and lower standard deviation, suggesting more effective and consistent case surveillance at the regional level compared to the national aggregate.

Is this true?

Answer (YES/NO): NO